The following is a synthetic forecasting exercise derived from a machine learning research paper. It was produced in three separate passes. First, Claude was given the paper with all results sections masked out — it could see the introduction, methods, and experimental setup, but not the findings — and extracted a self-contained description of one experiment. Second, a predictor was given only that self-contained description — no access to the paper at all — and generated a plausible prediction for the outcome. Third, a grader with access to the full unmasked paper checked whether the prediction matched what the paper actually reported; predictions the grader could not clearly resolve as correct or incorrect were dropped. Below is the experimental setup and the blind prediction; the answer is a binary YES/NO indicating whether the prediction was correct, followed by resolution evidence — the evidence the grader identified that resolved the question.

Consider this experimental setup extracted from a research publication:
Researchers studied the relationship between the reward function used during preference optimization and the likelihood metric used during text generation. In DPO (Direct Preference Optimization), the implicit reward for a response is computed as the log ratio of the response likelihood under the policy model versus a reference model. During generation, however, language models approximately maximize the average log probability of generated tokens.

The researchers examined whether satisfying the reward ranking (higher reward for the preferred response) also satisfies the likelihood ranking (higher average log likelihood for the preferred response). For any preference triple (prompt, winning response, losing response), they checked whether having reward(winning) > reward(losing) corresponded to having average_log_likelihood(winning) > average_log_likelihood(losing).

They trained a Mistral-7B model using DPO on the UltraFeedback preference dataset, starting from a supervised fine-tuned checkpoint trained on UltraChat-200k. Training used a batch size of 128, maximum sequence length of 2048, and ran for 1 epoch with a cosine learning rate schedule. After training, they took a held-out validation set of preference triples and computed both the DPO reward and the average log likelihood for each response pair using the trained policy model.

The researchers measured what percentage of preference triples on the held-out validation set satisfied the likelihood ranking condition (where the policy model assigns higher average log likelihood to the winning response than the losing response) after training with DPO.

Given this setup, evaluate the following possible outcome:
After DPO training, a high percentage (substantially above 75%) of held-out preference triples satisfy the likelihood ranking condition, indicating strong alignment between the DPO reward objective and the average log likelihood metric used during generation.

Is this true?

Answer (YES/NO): NO